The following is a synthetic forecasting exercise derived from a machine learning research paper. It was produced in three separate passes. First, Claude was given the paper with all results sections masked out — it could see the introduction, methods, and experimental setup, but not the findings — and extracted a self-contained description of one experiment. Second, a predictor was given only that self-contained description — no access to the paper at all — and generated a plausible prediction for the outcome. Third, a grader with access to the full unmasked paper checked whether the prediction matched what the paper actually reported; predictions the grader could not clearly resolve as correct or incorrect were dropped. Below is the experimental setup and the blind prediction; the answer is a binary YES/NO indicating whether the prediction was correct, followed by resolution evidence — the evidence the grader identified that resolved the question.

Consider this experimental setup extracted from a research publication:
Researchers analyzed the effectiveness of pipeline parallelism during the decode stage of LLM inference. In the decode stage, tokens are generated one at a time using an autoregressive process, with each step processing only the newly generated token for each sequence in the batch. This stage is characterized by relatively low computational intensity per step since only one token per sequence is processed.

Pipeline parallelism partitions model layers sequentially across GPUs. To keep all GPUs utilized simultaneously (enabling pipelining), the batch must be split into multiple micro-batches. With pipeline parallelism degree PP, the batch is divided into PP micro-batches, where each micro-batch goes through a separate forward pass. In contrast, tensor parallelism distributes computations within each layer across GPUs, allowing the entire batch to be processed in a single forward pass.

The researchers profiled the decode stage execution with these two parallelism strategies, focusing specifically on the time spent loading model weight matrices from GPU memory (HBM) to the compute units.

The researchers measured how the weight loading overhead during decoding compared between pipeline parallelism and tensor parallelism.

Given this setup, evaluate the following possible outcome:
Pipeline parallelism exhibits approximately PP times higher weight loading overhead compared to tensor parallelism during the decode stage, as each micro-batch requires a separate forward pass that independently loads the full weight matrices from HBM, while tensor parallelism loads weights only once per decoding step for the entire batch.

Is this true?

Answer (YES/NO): YES